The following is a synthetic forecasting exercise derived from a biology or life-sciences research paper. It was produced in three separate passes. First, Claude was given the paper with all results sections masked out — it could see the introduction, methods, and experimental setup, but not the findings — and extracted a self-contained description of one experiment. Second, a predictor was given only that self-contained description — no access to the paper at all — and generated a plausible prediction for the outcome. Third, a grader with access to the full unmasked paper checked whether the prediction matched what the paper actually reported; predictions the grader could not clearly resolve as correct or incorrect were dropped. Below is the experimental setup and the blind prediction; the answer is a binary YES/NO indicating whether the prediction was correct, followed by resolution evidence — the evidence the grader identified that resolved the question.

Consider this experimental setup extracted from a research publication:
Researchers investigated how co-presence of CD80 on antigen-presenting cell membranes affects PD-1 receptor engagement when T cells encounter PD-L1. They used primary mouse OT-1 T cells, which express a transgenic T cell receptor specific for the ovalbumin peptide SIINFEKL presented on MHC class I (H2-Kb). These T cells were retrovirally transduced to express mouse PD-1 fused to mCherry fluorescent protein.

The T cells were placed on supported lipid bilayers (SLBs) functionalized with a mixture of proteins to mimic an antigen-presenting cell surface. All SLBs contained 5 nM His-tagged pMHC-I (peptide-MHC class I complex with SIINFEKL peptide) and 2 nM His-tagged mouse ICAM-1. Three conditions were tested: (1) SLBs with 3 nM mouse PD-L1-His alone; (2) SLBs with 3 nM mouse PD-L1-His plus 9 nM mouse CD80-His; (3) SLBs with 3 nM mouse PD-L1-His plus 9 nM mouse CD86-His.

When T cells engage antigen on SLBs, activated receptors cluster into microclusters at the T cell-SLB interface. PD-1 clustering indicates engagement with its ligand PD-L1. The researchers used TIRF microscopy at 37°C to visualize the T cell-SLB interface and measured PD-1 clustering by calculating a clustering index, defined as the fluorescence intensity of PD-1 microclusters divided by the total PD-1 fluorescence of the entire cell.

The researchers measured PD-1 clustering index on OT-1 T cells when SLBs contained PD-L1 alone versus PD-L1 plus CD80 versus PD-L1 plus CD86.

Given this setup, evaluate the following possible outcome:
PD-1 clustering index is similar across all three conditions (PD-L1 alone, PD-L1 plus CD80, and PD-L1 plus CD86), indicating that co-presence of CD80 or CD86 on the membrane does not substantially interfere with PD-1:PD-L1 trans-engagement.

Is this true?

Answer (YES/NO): NO